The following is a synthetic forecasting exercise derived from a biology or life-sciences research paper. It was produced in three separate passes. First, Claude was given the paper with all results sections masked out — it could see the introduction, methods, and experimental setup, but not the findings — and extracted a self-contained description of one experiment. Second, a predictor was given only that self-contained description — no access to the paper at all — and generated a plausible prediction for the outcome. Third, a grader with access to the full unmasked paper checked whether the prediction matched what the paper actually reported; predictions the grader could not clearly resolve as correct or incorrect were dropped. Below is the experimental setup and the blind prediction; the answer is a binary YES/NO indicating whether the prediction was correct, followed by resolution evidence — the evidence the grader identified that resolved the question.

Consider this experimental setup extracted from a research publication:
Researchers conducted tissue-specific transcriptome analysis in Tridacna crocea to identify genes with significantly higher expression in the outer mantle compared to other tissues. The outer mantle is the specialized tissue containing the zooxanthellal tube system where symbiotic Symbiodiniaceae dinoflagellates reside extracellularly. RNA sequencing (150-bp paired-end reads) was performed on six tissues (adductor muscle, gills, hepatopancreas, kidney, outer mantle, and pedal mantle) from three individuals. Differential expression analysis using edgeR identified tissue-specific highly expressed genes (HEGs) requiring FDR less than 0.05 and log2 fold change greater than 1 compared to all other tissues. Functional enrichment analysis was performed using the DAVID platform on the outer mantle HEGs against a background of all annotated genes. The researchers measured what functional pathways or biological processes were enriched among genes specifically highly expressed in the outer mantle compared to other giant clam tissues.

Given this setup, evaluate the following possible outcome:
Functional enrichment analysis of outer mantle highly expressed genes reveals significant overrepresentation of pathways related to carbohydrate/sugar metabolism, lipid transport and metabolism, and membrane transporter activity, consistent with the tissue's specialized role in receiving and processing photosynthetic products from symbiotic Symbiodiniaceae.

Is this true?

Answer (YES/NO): NO